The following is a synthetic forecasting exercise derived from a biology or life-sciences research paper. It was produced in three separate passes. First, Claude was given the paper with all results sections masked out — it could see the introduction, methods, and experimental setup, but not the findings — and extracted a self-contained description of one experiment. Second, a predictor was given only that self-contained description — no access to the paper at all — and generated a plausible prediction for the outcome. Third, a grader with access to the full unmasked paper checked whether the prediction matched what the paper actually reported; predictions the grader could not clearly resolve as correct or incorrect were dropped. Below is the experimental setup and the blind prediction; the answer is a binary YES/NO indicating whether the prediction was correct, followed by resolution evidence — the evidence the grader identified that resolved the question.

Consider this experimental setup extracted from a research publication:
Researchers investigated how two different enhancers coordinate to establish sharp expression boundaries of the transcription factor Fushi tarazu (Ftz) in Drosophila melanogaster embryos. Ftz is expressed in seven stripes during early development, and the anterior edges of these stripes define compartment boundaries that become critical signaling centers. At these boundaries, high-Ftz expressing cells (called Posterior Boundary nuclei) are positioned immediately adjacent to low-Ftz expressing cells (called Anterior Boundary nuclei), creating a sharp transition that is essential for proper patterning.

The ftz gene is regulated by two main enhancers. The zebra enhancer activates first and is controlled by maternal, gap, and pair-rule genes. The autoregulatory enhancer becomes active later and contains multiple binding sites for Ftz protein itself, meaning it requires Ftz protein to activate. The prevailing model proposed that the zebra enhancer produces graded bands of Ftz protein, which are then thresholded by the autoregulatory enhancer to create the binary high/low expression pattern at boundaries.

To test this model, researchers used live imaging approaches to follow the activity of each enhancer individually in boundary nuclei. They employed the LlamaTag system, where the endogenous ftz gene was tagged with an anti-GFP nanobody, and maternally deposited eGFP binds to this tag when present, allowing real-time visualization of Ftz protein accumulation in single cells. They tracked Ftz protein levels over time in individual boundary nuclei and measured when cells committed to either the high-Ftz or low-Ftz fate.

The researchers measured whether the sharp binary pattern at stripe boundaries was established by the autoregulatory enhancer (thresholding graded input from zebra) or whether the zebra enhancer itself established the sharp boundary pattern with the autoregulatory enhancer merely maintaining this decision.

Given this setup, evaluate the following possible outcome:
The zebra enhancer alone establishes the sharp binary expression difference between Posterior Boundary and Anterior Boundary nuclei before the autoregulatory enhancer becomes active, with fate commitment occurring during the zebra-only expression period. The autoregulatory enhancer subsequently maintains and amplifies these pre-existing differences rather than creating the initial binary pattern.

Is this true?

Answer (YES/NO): YES